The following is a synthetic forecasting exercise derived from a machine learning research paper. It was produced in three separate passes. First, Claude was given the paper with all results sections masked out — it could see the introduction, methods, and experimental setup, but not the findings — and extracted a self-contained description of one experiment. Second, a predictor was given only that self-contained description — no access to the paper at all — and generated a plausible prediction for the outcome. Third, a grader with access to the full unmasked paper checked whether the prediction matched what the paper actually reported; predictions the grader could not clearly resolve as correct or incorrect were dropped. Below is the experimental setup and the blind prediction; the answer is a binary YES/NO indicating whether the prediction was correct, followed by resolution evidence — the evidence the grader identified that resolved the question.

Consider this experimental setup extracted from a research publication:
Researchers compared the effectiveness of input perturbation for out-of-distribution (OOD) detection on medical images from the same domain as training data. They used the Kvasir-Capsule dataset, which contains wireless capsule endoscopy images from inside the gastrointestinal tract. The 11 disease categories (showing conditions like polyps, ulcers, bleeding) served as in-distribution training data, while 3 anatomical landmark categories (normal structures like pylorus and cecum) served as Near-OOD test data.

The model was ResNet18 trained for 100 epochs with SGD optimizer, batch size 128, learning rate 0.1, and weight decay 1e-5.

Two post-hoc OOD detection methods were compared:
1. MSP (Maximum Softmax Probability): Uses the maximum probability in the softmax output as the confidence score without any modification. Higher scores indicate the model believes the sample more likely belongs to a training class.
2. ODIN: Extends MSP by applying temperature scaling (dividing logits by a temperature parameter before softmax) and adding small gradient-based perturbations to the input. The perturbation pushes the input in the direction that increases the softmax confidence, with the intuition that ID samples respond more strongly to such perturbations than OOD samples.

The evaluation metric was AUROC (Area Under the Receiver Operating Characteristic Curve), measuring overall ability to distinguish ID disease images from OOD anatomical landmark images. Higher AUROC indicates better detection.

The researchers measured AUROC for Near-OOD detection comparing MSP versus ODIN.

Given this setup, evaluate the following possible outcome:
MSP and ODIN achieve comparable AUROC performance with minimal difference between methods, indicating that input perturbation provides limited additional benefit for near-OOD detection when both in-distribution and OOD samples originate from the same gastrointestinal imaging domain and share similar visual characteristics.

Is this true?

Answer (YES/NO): NO